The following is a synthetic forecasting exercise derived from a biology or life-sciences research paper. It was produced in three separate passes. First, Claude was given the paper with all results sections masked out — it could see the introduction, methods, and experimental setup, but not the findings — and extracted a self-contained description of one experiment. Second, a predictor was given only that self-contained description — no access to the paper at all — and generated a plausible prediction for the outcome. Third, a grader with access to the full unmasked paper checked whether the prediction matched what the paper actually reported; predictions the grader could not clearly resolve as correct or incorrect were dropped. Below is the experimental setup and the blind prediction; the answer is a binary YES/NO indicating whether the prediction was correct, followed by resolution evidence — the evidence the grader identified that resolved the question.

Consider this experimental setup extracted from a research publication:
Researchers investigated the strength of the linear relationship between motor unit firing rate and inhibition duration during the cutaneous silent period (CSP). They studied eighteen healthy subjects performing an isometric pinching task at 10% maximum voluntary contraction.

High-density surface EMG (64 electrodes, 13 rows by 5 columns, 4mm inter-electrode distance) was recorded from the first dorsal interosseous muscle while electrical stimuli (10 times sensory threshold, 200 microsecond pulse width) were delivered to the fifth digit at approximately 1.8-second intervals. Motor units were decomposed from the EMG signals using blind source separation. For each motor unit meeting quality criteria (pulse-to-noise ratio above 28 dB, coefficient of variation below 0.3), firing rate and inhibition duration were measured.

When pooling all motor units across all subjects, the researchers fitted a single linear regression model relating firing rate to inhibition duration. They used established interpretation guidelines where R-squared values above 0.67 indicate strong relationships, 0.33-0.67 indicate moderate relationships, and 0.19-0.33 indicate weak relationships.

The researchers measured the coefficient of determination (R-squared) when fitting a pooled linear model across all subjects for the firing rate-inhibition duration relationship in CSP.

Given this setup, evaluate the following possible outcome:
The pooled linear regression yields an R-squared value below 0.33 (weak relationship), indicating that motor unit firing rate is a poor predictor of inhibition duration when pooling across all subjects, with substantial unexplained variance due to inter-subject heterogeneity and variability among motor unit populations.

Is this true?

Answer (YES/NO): YES